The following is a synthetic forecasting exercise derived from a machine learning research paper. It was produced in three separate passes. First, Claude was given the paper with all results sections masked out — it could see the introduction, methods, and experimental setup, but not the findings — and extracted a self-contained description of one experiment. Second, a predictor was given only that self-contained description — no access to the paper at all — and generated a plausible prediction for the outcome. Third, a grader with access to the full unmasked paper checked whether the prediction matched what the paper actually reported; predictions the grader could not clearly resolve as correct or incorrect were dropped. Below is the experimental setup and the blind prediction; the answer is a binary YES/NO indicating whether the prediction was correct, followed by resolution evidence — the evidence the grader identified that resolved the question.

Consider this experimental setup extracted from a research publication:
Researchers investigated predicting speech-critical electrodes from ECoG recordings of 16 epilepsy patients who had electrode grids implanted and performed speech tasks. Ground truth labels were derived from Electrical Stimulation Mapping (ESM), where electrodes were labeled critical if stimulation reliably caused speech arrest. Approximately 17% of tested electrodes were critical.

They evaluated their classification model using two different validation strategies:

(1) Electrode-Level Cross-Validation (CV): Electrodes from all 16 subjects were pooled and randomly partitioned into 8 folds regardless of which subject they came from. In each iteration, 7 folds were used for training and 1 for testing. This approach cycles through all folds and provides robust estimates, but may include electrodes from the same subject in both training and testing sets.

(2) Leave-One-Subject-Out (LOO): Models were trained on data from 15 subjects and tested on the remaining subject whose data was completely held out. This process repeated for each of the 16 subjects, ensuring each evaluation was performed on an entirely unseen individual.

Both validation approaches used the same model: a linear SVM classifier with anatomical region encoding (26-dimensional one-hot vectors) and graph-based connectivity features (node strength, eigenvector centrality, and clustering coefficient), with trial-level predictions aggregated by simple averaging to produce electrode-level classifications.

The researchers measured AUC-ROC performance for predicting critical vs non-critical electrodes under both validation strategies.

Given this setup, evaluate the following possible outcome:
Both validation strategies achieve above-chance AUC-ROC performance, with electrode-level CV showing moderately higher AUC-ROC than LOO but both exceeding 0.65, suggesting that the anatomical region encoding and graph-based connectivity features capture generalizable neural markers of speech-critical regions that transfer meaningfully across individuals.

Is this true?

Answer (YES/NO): YES